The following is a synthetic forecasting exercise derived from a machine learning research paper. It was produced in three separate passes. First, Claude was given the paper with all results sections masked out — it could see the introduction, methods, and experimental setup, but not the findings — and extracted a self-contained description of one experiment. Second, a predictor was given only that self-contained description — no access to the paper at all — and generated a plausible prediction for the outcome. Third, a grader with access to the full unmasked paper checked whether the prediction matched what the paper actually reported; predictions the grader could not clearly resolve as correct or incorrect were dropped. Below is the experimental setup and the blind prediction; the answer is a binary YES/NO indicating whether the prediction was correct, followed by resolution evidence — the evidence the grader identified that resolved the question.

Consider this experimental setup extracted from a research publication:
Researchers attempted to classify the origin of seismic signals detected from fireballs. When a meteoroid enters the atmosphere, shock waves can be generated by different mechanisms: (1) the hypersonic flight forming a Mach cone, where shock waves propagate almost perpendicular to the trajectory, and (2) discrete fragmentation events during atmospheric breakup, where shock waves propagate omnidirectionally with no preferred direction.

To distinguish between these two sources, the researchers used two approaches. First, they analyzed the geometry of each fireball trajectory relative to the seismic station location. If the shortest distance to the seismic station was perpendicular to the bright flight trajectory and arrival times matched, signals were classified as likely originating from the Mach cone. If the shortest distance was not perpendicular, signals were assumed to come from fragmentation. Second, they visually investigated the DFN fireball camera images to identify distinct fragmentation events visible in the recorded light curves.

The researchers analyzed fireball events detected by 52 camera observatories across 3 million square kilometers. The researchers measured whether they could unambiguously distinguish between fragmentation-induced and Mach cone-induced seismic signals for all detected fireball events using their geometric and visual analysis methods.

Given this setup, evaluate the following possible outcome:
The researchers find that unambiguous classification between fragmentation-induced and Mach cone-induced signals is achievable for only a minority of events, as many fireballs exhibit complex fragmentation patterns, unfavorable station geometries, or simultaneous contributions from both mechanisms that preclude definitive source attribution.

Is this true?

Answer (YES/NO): YES